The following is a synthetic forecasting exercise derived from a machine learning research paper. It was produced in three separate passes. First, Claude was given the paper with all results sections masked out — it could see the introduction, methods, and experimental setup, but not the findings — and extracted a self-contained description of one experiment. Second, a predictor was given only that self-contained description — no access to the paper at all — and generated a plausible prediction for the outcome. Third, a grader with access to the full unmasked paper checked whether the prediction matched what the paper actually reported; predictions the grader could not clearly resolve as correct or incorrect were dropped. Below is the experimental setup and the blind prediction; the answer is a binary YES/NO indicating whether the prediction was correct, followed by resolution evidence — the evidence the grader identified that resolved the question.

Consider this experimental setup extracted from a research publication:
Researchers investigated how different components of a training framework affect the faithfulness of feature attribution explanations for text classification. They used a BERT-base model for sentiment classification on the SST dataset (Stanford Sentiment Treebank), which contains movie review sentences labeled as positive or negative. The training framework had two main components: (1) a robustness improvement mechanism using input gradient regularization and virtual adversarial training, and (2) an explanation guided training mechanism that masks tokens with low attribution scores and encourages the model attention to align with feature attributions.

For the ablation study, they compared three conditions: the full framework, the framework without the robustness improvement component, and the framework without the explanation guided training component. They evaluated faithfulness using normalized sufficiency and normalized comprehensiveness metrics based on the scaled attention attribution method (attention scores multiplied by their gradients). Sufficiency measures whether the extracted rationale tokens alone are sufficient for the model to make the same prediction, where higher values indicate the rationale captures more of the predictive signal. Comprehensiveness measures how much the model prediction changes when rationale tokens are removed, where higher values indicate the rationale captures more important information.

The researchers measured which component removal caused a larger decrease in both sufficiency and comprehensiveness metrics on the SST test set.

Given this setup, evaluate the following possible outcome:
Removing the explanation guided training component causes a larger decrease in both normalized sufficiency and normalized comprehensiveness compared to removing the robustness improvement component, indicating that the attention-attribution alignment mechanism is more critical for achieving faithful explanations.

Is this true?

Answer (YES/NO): NO